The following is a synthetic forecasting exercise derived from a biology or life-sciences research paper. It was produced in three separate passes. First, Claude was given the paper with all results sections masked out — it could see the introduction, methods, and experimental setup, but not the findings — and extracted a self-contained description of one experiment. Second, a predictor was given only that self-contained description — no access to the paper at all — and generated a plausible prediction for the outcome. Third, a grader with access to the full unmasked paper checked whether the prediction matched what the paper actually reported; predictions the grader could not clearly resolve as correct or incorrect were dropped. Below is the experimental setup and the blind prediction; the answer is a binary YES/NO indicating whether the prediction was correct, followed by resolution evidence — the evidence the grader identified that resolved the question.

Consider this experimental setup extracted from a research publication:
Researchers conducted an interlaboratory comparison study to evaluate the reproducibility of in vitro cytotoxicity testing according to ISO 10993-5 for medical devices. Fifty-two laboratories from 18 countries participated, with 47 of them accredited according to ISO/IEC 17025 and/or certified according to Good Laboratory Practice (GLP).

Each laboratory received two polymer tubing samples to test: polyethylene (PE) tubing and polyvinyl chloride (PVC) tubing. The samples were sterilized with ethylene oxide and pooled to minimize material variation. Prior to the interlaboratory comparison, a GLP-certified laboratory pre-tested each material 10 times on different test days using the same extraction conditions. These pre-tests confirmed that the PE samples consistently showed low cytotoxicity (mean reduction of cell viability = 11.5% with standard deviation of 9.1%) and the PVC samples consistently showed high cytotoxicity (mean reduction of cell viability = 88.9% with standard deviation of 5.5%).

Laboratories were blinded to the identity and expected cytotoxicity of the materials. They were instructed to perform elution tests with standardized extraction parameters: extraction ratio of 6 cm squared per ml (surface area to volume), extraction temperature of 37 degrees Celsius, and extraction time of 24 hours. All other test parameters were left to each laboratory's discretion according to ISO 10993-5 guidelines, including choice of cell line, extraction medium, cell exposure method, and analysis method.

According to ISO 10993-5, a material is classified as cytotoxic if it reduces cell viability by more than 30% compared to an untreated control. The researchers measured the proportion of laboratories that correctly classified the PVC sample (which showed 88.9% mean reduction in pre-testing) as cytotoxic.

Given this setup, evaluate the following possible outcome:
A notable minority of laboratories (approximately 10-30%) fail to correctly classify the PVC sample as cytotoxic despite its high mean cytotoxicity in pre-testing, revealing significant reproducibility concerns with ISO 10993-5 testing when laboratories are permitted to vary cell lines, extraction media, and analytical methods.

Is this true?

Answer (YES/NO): NO